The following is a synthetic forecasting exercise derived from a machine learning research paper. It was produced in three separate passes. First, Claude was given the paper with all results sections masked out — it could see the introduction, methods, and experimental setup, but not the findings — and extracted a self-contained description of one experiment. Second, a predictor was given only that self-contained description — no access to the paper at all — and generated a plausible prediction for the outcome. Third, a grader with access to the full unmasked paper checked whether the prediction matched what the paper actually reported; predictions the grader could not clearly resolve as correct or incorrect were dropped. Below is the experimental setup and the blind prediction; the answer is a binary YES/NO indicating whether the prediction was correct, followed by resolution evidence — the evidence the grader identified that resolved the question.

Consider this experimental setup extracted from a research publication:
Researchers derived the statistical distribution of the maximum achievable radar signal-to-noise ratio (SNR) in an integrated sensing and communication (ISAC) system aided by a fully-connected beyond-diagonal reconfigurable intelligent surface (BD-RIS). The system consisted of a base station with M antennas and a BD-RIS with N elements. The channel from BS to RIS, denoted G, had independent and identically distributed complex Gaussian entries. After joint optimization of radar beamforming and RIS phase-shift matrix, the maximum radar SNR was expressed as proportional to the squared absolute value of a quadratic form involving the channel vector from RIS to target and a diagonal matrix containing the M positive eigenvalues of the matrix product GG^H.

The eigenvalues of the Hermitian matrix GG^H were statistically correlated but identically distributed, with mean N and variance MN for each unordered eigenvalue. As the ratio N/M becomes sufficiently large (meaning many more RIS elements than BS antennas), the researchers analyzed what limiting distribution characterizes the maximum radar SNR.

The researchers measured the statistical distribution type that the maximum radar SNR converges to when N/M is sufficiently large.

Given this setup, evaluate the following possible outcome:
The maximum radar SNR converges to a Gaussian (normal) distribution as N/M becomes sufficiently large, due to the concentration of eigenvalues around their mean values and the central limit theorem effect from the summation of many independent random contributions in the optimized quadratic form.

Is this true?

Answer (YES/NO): NO